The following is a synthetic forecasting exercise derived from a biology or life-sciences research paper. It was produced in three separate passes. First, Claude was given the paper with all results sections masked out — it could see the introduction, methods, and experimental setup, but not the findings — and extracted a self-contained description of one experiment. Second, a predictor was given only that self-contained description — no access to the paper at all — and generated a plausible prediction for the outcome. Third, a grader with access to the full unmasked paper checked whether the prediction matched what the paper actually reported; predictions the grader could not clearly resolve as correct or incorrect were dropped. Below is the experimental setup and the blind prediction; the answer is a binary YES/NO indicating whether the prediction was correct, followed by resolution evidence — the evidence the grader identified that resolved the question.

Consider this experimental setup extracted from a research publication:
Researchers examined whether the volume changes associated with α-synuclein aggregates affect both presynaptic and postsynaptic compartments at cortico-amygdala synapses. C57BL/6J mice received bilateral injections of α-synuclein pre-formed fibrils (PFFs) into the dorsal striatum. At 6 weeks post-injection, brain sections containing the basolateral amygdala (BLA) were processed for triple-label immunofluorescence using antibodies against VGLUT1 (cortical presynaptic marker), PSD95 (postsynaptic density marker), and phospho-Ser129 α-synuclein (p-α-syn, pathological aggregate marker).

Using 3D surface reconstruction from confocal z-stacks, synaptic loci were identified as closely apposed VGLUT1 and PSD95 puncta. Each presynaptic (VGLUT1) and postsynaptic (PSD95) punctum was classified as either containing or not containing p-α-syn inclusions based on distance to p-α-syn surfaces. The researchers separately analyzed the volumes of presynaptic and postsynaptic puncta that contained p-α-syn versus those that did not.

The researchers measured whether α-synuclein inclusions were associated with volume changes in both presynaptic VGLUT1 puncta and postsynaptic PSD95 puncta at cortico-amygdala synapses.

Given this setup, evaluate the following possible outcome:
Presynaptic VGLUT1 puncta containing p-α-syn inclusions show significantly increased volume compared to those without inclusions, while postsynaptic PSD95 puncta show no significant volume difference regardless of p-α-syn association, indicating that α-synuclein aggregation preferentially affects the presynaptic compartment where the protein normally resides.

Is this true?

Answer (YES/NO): NO